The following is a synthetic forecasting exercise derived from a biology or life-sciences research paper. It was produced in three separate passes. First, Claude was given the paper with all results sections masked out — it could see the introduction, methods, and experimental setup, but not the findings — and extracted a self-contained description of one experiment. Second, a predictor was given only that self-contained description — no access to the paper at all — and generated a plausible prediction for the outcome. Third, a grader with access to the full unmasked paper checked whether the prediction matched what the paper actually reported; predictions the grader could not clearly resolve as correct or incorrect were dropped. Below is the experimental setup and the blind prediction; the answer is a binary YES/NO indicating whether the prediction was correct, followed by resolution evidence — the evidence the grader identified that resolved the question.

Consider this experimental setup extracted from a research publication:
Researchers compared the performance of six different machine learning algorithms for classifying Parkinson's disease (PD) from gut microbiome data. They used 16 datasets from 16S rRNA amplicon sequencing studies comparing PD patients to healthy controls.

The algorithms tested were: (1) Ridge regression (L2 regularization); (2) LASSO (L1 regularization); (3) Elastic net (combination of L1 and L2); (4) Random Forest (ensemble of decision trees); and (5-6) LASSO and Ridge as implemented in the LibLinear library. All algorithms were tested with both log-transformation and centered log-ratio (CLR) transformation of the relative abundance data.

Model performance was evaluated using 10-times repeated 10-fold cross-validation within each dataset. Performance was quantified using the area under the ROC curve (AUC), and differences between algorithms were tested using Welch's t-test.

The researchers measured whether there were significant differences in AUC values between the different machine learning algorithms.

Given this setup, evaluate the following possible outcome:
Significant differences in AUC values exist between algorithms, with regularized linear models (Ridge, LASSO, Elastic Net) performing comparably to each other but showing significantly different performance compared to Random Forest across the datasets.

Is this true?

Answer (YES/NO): NO